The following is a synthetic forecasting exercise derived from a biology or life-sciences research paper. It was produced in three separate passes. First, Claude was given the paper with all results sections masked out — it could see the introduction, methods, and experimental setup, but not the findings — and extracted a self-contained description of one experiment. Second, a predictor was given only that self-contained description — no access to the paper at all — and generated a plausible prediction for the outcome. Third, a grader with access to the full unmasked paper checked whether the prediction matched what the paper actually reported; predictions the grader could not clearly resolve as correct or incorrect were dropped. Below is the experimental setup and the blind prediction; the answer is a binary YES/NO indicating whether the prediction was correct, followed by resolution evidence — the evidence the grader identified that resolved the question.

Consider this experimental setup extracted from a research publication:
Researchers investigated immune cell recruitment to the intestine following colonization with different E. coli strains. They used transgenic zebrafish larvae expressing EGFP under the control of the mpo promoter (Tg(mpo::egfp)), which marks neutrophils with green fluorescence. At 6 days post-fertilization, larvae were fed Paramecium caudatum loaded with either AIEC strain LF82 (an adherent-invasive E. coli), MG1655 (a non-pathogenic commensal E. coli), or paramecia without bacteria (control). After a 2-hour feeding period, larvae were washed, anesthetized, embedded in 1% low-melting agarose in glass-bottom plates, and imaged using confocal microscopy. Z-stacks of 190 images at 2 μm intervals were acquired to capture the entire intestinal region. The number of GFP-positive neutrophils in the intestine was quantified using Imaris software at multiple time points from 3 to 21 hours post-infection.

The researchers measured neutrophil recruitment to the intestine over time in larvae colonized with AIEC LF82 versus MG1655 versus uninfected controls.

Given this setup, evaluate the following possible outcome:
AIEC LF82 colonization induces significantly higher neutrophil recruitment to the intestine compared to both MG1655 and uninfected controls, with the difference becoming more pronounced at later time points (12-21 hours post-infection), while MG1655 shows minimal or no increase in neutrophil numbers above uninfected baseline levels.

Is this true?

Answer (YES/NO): NO